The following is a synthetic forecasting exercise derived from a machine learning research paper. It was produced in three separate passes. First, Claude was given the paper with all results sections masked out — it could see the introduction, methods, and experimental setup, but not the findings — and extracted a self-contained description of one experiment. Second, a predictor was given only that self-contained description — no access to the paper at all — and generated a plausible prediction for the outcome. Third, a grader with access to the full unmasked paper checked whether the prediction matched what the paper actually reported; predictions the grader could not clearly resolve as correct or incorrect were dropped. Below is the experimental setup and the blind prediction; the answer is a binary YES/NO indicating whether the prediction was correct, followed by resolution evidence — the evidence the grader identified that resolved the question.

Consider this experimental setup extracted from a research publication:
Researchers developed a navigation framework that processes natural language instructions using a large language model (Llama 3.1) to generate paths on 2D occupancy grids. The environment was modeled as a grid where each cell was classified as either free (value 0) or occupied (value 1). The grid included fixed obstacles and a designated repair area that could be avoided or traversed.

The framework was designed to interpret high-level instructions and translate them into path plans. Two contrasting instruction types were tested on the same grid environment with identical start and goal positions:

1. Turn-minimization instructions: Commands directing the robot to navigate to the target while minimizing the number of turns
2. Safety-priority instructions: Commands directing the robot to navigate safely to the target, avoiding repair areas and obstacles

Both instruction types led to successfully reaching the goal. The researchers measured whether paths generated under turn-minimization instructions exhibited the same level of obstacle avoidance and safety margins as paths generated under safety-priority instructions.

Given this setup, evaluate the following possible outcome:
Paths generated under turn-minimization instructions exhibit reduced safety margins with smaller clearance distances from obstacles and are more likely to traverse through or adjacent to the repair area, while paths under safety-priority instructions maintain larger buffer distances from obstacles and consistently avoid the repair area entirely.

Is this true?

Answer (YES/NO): YES